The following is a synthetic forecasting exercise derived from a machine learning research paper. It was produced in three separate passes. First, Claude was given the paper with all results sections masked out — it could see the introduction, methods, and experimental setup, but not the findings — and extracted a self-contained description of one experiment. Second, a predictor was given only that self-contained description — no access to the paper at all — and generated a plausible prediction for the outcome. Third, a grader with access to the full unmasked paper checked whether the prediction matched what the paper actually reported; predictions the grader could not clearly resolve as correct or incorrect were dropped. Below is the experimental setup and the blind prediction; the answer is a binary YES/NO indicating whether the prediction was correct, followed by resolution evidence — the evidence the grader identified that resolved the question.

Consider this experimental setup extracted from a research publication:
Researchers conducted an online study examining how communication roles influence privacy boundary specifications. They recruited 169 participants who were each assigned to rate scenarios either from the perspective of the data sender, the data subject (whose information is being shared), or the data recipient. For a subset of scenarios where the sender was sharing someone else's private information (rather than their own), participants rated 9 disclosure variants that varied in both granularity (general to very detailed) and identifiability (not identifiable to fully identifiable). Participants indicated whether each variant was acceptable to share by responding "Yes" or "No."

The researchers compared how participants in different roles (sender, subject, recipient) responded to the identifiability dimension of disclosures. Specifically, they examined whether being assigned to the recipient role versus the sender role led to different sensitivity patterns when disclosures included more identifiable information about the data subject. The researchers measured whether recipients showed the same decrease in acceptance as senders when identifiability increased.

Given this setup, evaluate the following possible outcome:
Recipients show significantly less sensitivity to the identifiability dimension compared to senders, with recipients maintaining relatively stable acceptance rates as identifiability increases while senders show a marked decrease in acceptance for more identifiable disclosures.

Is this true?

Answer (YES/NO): NO